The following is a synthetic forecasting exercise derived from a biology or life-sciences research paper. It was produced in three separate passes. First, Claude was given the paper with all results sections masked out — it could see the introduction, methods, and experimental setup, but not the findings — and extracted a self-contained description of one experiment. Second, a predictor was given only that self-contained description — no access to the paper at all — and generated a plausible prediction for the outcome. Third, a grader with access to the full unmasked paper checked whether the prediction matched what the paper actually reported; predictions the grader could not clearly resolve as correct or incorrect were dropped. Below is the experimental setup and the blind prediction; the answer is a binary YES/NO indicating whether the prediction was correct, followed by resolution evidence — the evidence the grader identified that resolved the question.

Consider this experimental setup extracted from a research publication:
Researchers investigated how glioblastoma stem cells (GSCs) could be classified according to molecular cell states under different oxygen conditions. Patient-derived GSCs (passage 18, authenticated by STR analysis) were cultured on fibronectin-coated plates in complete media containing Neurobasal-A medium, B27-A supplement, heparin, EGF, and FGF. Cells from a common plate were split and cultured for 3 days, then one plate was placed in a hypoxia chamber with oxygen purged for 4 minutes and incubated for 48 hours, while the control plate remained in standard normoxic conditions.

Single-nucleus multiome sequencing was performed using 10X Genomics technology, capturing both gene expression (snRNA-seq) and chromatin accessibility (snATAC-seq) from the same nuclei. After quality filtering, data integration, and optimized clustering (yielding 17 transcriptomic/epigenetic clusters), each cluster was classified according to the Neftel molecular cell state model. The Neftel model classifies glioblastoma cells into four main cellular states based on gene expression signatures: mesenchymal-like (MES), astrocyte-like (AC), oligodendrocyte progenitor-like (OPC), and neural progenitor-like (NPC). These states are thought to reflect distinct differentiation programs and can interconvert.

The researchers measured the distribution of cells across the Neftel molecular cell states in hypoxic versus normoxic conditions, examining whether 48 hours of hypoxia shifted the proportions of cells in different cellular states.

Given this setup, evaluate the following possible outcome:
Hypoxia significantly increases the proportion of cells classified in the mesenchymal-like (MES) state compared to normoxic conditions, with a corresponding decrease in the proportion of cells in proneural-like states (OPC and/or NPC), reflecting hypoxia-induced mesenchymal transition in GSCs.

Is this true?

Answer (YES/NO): YES